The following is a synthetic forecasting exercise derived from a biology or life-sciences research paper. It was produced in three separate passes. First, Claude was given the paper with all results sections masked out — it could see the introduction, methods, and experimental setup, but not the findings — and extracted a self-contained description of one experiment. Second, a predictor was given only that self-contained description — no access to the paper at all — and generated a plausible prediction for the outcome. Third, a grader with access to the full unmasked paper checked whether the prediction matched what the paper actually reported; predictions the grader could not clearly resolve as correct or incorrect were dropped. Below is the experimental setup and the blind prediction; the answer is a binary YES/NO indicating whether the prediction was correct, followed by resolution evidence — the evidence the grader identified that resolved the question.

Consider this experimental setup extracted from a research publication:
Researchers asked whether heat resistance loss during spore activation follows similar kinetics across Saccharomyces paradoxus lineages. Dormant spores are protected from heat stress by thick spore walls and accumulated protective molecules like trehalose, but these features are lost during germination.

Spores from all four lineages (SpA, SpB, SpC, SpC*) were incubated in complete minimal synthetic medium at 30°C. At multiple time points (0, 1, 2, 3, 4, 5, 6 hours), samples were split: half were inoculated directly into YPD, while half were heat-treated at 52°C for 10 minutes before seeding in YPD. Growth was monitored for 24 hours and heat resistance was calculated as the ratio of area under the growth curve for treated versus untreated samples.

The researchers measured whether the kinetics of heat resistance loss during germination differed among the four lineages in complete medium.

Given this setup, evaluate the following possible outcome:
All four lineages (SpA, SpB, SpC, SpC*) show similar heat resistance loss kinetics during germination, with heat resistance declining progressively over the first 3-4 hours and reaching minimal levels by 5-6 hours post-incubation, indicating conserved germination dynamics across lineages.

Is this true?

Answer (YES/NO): NO